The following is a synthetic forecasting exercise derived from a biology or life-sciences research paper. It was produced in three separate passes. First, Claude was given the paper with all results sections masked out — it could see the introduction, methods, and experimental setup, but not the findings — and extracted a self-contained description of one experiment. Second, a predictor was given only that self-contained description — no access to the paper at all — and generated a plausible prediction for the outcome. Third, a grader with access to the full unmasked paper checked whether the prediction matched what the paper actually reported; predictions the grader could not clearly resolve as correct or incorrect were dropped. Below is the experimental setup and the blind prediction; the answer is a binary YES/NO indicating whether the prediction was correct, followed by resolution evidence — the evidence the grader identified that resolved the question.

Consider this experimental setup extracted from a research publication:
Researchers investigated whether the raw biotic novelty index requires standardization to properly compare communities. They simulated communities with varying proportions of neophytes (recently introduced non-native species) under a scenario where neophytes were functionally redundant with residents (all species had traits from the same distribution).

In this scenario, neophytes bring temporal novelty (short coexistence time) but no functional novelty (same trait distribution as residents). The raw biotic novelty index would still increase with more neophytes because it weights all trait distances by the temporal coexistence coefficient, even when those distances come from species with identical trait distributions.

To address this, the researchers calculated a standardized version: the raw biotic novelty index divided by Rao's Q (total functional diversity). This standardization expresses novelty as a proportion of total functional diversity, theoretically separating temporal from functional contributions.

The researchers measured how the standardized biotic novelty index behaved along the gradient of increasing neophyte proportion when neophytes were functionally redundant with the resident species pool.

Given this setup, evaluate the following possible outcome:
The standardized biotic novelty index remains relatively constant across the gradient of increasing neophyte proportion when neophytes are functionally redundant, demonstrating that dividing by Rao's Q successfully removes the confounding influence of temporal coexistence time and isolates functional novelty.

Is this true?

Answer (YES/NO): NO